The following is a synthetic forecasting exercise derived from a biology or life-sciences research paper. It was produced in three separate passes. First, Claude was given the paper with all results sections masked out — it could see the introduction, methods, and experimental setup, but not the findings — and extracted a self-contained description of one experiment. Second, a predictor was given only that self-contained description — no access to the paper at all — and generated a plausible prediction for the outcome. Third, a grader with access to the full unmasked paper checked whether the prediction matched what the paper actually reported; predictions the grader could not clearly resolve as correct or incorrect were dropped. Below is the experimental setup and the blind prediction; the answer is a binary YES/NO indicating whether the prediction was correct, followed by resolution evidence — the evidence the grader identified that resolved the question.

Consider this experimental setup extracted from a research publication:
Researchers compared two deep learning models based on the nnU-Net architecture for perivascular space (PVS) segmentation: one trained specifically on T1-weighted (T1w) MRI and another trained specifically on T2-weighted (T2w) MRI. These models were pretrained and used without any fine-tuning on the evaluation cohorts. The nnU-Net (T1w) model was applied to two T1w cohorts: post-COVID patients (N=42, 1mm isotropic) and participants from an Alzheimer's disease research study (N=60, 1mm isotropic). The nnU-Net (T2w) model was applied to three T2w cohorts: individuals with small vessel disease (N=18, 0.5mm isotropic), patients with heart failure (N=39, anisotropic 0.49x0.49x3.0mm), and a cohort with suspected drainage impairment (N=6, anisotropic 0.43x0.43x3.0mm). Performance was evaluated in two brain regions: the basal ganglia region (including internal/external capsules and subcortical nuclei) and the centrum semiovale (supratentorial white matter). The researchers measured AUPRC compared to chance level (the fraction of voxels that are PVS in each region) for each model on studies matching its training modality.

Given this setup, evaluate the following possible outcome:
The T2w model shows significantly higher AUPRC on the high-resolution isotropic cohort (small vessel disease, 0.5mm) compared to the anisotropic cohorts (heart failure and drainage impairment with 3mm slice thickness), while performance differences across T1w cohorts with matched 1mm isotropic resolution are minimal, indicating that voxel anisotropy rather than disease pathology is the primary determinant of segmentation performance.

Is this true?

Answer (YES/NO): NO